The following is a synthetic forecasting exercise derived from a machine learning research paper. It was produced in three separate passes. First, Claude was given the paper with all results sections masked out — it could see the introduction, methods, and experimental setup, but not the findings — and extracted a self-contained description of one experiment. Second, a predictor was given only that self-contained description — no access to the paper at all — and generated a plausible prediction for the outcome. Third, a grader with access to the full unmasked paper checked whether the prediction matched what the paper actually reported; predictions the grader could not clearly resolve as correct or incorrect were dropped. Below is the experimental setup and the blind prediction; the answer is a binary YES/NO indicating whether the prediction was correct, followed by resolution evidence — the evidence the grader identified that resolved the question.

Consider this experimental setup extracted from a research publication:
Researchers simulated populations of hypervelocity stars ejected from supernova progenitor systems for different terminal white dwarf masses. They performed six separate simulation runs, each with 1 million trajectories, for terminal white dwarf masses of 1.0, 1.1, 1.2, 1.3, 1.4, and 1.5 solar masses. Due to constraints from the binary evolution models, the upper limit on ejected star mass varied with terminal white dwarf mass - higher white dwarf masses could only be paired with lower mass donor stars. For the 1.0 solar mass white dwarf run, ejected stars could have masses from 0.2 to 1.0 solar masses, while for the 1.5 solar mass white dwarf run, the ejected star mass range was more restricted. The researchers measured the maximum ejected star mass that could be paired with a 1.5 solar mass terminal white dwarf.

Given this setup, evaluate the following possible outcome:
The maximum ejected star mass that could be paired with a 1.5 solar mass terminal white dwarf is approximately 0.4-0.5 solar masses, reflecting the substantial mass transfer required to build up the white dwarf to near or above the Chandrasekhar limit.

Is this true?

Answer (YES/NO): NO